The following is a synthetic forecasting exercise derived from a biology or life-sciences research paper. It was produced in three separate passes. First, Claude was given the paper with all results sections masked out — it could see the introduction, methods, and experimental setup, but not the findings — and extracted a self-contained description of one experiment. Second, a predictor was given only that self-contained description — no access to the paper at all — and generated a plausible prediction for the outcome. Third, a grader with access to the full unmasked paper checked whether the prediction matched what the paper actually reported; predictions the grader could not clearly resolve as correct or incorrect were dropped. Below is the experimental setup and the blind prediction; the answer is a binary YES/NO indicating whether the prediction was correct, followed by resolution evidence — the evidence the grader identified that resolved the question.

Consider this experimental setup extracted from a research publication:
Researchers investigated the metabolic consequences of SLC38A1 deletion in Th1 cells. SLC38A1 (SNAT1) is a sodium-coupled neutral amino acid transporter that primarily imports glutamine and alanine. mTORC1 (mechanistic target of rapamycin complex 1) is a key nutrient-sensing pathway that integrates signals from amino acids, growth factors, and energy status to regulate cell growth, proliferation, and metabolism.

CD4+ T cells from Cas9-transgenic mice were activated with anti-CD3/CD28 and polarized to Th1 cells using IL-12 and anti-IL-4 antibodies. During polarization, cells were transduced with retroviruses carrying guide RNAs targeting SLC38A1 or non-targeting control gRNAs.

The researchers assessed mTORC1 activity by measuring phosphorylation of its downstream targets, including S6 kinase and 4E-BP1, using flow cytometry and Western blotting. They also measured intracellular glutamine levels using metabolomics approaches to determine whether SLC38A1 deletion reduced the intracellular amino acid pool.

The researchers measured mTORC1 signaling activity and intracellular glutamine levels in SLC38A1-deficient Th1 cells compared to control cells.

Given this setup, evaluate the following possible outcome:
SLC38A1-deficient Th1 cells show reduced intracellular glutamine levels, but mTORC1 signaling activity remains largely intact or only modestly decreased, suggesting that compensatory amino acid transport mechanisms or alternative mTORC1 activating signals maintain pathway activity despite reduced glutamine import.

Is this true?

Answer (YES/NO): NO